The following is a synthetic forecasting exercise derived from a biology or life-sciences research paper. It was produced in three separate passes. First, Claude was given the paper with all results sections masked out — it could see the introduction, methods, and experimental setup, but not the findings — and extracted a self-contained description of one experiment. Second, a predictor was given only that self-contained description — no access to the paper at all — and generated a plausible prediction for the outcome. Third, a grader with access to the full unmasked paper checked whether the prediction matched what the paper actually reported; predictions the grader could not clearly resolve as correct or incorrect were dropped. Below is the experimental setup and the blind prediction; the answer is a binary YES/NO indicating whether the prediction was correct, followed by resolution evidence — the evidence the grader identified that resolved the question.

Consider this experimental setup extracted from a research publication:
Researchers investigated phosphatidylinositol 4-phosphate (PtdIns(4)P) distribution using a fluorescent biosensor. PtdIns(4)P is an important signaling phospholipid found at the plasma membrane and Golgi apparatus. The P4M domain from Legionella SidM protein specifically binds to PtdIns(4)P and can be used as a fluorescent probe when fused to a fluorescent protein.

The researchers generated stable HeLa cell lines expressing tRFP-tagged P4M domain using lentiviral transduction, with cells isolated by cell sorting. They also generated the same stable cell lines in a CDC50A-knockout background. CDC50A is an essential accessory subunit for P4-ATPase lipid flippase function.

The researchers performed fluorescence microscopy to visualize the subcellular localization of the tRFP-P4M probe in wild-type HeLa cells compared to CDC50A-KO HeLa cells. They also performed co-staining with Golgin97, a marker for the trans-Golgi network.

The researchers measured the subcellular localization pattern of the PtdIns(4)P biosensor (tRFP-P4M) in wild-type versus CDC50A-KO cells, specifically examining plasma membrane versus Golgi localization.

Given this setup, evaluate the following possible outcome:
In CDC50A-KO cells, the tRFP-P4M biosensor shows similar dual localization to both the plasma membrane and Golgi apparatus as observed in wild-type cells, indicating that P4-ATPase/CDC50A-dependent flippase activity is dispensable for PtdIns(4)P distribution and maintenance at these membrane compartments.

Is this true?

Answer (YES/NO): YES